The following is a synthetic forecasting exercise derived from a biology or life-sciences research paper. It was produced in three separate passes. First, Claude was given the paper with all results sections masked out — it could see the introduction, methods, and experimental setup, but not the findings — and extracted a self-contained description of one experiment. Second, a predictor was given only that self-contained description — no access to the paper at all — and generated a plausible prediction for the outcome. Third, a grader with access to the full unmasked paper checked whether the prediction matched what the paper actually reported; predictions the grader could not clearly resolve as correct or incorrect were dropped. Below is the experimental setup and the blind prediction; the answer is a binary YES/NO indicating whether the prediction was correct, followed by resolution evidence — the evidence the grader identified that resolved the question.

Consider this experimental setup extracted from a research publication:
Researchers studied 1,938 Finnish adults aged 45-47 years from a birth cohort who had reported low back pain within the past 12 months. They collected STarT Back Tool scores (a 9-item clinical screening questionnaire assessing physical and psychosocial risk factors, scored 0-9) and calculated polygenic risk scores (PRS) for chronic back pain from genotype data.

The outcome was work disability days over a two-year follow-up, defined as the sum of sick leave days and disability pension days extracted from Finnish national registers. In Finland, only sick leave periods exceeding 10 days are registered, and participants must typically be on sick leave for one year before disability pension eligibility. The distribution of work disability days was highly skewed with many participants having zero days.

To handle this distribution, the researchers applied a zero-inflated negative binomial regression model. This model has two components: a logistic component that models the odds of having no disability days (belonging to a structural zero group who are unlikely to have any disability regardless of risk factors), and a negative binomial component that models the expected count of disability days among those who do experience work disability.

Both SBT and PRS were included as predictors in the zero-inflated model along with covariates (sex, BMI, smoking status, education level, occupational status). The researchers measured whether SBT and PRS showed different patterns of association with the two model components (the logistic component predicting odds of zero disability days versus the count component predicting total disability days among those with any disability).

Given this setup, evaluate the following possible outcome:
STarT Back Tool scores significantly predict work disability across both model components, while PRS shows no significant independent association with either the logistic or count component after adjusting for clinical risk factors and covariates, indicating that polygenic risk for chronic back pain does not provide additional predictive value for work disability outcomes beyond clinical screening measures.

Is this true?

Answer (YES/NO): NO